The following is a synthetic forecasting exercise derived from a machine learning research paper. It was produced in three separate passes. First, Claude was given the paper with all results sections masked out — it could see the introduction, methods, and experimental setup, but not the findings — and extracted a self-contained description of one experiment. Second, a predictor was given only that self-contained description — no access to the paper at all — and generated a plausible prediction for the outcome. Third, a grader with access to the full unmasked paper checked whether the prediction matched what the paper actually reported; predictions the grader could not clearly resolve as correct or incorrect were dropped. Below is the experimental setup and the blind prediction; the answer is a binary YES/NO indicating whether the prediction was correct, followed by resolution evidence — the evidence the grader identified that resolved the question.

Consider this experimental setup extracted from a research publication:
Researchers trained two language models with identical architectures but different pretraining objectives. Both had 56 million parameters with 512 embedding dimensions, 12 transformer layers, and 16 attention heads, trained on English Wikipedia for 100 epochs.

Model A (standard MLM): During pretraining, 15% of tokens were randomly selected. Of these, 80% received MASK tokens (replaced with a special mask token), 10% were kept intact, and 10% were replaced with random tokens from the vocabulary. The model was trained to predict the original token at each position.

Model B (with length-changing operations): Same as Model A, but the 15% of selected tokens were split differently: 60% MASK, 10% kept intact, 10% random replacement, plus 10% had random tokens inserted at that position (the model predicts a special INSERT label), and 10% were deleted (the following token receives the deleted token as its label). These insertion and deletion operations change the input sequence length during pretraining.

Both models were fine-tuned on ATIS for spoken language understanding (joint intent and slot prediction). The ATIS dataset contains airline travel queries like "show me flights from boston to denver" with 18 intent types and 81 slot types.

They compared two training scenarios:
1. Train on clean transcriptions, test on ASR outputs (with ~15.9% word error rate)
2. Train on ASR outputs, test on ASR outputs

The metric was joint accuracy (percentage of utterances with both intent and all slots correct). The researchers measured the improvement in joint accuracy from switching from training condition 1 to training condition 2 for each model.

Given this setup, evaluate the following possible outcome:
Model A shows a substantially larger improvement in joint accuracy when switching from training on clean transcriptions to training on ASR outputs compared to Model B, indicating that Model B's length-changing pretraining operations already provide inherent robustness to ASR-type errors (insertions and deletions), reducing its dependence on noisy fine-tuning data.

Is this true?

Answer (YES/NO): NO